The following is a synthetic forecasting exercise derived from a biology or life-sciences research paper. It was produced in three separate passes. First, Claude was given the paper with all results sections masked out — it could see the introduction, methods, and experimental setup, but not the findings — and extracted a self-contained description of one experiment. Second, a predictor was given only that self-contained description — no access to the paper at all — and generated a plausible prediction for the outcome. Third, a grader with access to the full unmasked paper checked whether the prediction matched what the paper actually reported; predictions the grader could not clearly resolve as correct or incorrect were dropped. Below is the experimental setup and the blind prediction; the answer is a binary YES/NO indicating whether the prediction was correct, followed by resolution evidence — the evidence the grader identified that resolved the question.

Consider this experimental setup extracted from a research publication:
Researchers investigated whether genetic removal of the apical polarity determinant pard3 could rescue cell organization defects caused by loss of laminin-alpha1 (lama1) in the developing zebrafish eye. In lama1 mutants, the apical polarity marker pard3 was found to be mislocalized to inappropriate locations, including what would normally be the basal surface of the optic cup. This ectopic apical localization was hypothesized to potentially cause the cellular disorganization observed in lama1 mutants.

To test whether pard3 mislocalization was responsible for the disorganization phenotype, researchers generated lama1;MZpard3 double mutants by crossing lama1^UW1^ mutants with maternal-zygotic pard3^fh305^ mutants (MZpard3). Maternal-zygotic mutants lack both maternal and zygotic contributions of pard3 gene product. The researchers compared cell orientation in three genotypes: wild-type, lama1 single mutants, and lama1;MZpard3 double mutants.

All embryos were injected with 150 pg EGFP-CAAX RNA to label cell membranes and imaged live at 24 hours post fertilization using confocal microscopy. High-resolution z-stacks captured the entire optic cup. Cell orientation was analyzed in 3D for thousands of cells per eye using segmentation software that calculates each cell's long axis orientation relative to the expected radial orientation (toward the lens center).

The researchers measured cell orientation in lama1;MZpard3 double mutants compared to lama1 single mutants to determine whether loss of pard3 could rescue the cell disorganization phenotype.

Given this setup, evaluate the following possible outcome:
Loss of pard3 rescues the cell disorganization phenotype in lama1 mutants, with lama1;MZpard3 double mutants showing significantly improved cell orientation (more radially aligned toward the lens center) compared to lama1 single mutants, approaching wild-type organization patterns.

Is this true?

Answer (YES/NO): NO